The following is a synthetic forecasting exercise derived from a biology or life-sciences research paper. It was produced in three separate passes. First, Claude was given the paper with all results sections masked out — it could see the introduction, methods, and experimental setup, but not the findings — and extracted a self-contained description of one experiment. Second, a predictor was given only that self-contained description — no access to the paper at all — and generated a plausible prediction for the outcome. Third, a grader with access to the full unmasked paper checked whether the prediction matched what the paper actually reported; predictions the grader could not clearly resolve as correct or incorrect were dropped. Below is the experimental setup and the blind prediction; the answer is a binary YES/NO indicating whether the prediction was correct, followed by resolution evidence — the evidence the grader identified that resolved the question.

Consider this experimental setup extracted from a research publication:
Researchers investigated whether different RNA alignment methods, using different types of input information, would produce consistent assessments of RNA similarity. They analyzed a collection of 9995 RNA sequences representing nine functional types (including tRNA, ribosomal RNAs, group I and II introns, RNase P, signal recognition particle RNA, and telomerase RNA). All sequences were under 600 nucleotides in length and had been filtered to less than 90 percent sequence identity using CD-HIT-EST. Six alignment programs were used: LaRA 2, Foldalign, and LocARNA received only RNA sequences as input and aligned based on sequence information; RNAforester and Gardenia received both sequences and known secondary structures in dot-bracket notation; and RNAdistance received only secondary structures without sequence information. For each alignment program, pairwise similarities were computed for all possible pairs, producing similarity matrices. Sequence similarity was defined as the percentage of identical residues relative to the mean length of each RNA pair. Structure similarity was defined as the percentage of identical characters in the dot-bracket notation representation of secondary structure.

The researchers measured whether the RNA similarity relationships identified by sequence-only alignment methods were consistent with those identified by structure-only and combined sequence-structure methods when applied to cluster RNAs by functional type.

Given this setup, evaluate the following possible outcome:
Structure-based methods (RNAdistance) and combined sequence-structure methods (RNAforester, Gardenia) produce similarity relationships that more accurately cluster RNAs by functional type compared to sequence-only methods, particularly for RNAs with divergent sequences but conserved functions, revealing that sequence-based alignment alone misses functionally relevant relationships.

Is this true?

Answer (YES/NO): NO